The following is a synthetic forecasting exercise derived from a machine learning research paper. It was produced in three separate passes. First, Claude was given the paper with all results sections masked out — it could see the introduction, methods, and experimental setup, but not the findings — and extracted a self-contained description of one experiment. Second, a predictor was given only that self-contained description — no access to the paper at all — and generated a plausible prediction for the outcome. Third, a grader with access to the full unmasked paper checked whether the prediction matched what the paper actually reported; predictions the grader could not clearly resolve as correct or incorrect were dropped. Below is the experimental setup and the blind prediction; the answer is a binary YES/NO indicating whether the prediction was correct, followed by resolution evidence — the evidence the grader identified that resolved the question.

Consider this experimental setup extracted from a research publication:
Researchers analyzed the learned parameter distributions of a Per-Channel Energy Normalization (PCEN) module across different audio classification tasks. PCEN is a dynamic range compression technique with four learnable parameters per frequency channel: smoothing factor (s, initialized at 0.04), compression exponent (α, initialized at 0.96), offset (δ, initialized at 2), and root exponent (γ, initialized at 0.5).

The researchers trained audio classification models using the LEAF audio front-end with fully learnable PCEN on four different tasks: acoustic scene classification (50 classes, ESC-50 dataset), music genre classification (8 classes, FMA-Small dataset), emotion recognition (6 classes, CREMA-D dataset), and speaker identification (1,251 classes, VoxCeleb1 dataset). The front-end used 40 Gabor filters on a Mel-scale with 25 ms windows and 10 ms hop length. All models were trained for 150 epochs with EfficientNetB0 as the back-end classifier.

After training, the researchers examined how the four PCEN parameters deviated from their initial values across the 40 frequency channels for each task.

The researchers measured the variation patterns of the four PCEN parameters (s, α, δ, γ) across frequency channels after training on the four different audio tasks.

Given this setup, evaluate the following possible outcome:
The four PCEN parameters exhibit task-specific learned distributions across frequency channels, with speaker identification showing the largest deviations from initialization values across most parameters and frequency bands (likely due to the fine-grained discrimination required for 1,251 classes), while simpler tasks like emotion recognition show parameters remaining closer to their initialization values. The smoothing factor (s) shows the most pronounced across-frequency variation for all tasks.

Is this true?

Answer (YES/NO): NO